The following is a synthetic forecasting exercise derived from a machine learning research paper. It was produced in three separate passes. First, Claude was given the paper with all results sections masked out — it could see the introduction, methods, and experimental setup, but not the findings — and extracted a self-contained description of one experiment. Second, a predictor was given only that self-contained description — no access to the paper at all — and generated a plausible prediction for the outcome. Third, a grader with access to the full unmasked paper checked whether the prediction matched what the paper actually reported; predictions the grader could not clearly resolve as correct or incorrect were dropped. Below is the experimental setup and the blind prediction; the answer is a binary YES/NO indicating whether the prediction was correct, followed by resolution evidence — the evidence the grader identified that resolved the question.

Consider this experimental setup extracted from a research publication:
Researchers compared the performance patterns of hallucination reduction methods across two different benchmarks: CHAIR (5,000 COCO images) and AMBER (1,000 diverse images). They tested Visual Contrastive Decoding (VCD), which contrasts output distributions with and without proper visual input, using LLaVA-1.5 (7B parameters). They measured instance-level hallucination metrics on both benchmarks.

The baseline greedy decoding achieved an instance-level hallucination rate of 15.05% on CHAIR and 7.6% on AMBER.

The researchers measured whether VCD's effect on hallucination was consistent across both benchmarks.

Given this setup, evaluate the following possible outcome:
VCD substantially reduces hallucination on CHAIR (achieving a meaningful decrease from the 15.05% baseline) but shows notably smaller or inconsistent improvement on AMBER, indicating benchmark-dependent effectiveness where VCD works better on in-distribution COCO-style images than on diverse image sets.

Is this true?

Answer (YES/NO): NO